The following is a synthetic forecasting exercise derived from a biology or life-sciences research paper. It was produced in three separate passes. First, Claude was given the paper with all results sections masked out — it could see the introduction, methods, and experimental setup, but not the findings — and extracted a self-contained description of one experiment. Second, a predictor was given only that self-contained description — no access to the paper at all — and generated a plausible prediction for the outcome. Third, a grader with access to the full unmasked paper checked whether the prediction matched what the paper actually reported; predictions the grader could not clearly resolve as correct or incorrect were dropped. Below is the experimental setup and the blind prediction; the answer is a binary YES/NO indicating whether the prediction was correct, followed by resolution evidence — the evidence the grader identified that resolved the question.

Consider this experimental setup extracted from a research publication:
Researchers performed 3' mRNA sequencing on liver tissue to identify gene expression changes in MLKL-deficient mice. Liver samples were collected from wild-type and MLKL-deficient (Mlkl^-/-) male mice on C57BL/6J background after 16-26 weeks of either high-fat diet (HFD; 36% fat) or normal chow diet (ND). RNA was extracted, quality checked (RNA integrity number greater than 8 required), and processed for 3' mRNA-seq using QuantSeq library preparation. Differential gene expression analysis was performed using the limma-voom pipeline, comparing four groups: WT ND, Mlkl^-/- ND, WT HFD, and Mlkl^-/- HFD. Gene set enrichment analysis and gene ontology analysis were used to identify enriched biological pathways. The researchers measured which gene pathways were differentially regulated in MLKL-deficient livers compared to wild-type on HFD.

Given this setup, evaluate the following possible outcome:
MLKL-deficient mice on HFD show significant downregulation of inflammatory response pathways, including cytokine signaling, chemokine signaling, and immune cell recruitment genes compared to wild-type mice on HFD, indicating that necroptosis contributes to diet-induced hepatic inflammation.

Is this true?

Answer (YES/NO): NO